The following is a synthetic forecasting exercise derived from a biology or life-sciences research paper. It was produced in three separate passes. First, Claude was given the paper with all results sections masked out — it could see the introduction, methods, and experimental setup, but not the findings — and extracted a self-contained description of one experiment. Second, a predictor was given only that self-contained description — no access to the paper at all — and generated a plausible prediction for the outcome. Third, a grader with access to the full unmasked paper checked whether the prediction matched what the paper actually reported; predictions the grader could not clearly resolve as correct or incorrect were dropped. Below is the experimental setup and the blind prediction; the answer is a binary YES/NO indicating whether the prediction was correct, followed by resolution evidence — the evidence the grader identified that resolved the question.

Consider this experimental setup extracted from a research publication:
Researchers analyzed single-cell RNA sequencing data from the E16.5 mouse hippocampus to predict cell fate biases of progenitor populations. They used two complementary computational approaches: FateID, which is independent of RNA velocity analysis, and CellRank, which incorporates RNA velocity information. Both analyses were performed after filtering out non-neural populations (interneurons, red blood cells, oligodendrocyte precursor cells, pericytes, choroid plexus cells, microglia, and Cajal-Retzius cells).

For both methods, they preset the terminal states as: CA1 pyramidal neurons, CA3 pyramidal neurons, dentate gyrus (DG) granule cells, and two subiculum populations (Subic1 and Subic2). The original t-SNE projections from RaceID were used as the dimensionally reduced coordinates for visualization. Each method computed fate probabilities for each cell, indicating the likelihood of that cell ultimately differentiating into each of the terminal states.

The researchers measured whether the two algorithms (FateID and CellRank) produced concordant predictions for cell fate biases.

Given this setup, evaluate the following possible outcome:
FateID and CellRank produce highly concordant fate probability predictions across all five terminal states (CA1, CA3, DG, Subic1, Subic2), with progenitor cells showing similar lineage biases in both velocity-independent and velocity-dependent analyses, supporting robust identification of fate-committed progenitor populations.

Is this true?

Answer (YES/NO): NO